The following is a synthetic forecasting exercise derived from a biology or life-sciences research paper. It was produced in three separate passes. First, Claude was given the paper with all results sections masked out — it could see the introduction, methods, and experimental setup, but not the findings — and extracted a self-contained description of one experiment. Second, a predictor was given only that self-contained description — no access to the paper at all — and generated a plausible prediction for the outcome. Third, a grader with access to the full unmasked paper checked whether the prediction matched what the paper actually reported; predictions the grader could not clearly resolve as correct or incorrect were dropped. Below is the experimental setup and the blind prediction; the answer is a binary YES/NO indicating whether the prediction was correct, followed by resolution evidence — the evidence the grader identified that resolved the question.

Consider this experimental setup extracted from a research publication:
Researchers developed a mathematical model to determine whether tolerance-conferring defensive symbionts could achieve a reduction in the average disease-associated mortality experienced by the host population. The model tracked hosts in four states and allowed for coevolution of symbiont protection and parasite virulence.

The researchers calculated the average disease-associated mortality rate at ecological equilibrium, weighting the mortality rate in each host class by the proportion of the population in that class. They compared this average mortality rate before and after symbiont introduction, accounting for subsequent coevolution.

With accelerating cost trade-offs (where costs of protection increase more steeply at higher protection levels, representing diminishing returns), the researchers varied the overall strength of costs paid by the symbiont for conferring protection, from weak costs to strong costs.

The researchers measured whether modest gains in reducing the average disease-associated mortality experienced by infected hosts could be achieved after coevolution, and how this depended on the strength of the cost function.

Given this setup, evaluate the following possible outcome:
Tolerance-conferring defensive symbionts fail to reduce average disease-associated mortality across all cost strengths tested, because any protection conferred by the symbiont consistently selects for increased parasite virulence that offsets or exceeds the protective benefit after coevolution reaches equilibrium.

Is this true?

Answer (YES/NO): NO